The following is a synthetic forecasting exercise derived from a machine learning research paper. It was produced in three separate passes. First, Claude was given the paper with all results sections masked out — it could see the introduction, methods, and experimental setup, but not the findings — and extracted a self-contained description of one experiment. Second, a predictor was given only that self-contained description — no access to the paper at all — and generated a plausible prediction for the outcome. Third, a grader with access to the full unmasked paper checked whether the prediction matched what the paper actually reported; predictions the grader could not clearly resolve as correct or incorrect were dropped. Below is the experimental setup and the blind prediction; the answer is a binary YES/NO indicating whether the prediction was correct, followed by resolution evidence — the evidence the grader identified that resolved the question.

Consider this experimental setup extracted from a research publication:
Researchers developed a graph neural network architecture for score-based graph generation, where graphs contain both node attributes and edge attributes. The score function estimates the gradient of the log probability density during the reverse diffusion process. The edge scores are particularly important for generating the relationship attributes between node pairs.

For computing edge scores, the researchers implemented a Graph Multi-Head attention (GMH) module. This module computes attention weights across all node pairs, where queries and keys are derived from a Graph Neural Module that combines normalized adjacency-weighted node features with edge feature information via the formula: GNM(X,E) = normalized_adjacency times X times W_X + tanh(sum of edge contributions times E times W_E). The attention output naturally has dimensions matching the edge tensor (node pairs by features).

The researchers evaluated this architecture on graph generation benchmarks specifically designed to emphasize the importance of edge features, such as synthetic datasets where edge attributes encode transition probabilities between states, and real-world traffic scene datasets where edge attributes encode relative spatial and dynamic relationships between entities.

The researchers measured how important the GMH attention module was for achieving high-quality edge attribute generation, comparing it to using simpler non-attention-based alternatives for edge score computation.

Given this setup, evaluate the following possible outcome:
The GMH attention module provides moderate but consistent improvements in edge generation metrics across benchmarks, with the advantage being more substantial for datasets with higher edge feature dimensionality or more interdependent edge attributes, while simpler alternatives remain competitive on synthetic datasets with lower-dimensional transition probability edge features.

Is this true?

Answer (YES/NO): NO